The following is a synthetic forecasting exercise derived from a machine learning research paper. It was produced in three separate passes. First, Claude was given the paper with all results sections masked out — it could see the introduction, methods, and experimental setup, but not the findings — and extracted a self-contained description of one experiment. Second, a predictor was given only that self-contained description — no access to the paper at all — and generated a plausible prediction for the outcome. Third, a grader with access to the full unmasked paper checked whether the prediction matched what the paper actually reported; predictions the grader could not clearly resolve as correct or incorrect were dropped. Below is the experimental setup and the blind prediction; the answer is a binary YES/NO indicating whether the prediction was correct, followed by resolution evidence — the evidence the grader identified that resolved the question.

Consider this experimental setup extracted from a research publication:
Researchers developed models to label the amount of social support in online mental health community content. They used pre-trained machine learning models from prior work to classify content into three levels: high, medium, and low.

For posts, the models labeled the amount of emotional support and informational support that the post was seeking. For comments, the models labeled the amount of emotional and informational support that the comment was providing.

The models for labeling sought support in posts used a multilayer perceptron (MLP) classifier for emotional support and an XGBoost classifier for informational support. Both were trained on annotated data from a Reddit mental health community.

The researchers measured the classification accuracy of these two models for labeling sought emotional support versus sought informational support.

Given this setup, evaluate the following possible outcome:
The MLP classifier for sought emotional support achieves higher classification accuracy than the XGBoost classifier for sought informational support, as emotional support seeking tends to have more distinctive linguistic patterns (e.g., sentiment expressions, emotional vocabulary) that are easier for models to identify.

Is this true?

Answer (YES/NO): NO